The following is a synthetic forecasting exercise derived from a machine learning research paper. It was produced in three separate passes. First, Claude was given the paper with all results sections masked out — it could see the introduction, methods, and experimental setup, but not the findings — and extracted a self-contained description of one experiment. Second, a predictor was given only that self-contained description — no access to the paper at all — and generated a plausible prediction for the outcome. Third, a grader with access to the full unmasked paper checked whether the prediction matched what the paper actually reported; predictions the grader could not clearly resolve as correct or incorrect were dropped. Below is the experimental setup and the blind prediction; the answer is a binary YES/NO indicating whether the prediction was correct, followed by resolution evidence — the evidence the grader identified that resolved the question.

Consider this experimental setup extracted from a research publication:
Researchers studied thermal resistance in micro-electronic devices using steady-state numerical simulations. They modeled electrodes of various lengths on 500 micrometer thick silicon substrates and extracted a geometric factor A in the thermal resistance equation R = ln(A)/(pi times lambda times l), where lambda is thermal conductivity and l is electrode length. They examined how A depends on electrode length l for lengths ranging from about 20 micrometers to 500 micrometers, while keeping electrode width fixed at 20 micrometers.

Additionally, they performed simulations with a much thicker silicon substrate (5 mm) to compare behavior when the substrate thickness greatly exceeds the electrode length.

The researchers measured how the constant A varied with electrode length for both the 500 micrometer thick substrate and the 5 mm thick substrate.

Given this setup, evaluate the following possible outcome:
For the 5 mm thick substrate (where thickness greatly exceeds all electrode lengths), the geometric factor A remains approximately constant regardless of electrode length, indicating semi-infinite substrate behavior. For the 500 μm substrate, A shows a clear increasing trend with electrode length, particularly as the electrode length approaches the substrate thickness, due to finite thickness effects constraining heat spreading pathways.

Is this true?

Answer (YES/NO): NO